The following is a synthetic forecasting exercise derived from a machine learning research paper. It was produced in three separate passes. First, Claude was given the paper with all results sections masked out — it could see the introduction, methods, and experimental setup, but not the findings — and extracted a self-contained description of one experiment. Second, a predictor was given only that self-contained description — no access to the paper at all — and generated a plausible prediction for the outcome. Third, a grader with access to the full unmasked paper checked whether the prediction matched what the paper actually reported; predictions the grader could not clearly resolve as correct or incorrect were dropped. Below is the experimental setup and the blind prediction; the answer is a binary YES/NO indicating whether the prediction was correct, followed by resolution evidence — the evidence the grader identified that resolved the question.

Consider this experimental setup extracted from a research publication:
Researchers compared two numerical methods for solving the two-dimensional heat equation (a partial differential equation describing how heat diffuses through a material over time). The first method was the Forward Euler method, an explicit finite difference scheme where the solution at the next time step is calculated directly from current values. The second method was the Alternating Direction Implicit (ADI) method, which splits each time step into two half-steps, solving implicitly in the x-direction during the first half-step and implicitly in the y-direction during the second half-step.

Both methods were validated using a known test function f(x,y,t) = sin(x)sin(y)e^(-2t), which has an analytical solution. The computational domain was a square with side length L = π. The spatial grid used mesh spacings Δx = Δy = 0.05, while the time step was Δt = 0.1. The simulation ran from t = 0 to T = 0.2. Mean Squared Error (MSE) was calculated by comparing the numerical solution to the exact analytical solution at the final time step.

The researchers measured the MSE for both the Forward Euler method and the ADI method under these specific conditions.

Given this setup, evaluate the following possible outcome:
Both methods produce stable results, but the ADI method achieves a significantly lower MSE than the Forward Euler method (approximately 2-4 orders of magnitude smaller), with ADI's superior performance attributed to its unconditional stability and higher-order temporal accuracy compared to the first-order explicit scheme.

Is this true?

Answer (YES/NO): NO